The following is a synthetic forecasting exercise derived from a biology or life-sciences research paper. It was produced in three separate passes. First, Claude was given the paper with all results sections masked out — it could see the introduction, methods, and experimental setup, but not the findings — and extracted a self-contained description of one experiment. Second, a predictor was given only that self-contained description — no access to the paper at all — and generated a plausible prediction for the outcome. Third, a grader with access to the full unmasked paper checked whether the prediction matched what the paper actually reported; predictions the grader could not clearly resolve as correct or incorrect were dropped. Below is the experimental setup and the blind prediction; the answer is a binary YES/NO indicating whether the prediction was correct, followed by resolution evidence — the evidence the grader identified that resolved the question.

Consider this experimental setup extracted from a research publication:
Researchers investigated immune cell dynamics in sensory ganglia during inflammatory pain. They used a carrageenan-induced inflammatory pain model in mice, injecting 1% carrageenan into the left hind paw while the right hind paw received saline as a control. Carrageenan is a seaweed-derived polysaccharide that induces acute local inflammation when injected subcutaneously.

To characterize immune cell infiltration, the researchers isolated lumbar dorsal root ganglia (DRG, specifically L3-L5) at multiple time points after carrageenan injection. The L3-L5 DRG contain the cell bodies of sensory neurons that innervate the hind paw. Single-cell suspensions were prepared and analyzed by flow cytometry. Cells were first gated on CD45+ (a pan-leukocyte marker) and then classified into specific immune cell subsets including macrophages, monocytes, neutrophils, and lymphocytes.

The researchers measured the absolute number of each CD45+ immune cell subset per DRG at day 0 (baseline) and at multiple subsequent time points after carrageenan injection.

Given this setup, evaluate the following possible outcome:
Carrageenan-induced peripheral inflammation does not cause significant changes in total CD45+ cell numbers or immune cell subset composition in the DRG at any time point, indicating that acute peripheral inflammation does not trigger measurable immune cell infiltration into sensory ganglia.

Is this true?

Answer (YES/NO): NO